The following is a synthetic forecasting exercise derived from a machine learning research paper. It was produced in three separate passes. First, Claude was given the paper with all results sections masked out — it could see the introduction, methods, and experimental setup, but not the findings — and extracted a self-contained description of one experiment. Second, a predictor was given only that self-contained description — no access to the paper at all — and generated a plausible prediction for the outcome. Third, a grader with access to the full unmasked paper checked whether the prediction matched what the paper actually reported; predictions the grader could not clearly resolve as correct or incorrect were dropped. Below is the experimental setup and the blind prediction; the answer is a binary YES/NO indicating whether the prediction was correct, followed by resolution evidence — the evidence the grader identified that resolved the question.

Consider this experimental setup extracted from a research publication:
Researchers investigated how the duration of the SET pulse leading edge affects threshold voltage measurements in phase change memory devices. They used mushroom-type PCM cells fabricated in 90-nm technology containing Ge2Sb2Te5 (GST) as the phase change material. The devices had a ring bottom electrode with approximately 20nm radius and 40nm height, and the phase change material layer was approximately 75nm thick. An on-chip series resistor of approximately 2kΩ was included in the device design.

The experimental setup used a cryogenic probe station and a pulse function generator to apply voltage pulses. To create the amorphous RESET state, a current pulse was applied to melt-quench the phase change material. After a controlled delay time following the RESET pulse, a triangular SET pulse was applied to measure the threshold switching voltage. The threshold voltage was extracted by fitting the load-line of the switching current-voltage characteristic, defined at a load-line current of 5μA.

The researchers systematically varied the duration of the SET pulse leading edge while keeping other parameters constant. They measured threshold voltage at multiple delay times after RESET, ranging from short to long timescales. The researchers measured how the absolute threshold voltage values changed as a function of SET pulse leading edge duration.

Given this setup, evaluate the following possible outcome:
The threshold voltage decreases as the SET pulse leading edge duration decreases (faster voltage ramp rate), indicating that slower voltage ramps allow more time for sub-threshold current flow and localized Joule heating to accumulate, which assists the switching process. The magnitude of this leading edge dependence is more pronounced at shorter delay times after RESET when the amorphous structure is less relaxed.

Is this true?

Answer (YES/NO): NO